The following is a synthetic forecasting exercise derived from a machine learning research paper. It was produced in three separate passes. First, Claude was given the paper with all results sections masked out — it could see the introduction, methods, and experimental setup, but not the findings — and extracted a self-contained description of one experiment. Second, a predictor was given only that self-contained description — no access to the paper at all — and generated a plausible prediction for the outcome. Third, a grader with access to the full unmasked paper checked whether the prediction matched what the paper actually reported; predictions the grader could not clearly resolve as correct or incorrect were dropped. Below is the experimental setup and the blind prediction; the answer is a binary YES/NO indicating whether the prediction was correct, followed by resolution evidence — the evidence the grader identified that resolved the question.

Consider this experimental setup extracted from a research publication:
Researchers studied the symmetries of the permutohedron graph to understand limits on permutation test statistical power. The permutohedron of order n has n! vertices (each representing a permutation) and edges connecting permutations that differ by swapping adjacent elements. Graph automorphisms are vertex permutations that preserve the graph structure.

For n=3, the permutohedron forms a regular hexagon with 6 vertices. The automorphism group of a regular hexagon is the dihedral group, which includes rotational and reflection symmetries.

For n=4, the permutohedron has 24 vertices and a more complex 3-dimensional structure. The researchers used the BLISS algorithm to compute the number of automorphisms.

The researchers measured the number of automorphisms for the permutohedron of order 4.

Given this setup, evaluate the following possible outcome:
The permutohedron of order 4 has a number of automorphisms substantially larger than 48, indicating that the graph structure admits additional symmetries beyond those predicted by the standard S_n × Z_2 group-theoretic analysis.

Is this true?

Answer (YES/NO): NO